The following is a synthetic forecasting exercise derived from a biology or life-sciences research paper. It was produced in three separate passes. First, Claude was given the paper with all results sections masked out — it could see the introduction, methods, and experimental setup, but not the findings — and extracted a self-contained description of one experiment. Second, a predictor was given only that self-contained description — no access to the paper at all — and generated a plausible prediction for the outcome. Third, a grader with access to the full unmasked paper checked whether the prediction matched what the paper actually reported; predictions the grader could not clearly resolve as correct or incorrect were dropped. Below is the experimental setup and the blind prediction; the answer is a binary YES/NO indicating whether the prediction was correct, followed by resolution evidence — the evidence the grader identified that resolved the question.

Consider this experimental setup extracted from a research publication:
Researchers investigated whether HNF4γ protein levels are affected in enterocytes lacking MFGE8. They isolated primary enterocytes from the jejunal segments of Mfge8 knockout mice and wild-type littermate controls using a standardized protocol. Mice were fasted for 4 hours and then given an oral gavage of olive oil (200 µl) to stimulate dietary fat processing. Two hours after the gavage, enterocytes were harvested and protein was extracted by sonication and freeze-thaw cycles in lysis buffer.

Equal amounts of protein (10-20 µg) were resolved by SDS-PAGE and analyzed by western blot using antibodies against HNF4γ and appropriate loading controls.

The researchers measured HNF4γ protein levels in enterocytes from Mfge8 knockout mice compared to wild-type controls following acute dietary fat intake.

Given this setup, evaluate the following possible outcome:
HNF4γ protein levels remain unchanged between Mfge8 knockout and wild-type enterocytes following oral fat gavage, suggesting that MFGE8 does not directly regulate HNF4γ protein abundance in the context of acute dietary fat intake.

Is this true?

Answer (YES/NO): NO